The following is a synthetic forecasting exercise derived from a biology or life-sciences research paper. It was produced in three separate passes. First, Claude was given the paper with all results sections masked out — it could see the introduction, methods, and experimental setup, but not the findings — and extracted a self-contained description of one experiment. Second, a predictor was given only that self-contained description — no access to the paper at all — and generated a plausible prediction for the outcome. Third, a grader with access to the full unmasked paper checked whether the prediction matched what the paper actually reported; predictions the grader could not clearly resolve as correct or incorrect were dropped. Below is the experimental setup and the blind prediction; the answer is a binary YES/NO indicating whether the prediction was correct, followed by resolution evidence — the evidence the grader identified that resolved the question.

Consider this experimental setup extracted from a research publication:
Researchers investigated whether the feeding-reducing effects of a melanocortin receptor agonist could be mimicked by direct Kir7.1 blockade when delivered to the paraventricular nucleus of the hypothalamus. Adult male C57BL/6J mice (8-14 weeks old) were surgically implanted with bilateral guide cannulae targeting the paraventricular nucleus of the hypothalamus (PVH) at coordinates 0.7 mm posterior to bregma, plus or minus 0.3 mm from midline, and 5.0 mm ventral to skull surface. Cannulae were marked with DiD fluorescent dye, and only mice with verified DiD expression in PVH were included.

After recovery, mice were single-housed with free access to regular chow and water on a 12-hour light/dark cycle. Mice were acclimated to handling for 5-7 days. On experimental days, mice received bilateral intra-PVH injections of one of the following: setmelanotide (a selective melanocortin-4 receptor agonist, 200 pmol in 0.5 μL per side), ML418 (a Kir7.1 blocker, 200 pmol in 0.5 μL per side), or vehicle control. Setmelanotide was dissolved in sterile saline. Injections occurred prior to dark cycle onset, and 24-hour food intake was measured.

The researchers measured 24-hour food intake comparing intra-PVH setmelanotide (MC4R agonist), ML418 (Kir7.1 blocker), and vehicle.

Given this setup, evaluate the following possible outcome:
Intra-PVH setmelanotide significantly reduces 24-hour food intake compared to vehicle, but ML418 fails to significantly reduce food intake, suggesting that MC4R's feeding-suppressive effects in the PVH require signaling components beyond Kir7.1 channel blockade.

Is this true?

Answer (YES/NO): NO